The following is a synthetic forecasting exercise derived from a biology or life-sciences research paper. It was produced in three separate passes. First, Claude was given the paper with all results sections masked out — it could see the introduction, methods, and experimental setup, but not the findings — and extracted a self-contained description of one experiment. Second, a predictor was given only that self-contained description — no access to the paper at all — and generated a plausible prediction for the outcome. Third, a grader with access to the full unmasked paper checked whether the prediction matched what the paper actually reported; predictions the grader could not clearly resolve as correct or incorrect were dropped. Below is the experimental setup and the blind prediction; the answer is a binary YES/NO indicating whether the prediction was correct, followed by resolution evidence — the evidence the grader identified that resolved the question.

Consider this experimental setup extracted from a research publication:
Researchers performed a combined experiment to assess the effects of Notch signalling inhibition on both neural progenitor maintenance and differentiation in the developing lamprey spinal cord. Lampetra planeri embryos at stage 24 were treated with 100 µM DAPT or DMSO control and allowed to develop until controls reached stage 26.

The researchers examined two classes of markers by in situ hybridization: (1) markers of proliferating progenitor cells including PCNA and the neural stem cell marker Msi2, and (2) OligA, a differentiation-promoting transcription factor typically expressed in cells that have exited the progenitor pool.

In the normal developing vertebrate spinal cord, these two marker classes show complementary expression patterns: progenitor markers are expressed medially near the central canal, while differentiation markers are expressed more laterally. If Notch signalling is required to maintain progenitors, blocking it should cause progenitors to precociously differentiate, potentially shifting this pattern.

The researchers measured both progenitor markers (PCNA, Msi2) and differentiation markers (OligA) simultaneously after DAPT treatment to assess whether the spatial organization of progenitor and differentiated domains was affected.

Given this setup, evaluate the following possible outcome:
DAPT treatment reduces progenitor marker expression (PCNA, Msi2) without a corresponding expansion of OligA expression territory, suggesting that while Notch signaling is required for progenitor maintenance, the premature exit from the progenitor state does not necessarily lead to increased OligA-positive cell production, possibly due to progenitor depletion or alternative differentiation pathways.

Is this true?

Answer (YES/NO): NO